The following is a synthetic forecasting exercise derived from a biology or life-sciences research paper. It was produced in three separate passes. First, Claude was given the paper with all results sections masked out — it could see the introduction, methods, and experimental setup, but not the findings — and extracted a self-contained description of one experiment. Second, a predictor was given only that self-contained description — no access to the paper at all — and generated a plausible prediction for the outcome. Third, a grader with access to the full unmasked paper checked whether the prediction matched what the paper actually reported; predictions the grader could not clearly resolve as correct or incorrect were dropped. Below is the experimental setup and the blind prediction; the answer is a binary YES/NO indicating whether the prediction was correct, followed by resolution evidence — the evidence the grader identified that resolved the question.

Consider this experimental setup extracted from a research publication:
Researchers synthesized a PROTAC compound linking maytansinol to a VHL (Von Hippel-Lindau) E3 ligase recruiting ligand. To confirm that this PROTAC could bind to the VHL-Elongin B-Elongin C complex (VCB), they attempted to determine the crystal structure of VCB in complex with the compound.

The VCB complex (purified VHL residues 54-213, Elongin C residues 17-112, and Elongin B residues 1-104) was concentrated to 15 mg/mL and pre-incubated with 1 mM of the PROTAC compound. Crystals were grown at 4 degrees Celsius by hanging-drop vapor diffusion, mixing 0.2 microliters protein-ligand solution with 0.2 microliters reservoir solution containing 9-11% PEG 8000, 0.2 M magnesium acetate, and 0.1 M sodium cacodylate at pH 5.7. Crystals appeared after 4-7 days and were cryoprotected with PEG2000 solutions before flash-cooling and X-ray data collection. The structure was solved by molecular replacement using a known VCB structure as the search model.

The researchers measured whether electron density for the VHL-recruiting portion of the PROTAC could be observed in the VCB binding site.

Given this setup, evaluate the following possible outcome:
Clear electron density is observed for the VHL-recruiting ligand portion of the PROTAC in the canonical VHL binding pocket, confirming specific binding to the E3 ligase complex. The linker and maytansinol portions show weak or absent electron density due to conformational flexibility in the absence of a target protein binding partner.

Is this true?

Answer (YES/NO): NO